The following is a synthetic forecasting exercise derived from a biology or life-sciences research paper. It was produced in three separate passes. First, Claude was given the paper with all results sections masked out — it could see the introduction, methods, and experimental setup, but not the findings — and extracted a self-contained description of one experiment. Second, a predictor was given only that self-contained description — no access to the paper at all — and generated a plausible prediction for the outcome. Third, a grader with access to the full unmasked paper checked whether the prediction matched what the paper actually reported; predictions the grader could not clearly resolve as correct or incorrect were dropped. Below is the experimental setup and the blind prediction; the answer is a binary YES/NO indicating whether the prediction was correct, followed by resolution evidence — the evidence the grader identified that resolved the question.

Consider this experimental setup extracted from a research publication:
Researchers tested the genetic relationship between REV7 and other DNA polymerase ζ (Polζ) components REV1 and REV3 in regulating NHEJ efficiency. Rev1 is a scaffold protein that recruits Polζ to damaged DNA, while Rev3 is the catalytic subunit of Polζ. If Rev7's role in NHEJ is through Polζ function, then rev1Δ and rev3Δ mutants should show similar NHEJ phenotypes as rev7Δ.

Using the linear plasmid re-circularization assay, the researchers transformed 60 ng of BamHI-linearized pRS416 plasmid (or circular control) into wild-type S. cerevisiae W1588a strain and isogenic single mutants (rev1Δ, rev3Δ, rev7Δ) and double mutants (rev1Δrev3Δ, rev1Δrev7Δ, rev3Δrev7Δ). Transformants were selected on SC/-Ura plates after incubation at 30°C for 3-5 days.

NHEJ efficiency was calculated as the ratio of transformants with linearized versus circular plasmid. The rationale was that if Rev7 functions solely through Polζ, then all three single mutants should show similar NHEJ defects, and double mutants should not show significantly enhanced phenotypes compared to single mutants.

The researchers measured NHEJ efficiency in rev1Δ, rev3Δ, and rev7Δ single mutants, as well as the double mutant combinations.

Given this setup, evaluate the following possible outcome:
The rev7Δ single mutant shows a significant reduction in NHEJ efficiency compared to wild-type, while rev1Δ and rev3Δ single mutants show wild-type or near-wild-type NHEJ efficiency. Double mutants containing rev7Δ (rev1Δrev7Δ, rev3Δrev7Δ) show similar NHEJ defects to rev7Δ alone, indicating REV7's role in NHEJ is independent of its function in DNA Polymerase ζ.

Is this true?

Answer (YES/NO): NO